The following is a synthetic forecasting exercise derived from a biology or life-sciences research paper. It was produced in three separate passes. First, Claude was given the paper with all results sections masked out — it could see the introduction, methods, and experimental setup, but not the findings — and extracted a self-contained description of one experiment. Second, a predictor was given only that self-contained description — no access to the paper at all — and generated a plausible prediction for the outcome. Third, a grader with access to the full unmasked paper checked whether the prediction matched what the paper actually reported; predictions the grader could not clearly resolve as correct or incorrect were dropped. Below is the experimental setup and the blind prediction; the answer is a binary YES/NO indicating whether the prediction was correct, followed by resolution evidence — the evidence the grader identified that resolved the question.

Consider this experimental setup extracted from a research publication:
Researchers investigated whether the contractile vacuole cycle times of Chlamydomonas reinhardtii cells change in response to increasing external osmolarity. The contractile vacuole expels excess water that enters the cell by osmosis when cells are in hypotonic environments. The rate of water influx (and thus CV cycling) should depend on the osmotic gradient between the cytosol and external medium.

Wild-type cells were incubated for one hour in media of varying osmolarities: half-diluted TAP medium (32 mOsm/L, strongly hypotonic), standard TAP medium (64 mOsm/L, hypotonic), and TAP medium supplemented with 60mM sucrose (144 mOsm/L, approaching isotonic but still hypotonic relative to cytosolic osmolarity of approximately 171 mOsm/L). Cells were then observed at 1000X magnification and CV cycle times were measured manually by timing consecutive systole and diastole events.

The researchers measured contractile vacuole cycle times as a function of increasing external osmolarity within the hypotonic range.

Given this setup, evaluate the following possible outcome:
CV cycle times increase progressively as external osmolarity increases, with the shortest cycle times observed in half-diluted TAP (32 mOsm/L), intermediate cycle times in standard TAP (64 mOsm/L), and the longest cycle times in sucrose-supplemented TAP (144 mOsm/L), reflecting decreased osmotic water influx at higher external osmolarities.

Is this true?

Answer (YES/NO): YES